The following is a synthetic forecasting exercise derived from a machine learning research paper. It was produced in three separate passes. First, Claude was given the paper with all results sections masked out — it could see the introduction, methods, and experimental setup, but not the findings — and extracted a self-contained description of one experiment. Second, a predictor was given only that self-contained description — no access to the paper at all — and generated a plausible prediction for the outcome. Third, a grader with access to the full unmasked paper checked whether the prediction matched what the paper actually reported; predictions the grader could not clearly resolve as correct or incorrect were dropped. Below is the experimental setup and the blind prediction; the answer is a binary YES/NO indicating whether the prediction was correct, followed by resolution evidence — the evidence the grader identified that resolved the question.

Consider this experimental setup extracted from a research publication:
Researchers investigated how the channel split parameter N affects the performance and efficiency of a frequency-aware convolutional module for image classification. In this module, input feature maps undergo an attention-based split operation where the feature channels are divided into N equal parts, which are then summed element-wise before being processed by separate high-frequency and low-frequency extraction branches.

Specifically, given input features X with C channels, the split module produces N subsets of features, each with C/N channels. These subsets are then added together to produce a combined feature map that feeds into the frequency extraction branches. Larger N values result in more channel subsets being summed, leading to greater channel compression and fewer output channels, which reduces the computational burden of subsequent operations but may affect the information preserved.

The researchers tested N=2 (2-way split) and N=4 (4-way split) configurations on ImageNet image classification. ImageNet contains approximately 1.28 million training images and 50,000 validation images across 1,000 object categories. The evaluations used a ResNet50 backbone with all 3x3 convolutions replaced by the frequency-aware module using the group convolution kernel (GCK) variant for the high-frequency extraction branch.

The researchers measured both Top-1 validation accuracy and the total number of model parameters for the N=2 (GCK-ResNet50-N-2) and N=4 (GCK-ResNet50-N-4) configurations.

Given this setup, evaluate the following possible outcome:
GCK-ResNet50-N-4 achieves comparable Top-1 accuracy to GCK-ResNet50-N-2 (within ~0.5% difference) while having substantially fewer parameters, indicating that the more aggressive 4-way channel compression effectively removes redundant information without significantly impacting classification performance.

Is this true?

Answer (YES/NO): NO